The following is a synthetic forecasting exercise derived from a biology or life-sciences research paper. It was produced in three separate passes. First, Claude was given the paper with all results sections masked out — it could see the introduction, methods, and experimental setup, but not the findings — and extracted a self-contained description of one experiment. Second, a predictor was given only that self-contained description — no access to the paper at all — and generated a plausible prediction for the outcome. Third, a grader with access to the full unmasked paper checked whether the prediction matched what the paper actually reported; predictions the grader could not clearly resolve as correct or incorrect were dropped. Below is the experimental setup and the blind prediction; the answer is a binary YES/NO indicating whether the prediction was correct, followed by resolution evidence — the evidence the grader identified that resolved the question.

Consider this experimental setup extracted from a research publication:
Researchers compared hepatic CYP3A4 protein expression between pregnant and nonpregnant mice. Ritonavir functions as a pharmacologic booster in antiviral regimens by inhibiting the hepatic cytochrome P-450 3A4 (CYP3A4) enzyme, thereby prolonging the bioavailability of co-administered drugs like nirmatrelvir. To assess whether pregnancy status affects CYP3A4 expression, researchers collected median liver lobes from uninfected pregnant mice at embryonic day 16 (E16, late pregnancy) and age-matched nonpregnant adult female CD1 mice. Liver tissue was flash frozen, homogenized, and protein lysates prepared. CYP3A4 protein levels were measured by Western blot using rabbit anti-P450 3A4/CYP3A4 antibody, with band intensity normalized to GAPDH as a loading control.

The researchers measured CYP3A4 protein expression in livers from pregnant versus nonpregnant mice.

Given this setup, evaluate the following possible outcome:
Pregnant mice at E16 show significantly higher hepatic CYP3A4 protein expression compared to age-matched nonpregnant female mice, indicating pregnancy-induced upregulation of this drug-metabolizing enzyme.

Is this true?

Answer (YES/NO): NO